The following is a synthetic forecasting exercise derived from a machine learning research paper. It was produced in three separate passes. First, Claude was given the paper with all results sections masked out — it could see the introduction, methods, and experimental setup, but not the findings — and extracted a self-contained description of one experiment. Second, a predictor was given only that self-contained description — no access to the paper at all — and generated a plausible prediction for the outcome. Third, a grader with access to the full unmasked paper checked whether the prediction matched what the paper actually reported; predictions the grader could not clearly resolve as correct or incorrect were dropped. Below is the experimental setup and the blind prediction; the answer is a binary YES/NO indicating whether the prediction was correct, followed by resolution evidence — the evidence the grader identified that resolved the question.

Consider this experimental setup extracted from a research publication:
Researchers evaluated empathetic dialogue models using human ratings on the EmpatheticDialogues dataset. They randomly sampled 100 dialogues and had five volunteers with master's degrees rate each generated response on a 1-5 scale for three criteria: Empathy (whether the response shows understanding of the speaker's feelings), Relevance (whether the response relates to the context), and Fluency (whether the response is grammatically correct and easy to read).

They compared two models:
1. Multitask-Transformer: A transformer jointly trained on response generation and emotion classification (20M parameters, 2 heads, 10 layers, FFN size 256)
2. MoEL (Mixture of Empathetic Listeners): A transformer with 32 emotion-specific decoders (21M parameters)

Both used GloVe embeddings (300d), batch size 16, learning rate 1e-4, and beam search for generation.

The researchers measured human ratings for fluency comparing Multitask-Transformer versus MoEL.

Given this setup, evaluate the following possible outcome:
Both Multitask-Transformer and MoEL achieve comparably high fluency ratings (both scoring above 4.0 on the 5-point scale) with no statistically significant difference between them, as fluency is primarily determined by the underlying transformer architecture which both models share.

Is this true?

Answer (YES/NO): NO